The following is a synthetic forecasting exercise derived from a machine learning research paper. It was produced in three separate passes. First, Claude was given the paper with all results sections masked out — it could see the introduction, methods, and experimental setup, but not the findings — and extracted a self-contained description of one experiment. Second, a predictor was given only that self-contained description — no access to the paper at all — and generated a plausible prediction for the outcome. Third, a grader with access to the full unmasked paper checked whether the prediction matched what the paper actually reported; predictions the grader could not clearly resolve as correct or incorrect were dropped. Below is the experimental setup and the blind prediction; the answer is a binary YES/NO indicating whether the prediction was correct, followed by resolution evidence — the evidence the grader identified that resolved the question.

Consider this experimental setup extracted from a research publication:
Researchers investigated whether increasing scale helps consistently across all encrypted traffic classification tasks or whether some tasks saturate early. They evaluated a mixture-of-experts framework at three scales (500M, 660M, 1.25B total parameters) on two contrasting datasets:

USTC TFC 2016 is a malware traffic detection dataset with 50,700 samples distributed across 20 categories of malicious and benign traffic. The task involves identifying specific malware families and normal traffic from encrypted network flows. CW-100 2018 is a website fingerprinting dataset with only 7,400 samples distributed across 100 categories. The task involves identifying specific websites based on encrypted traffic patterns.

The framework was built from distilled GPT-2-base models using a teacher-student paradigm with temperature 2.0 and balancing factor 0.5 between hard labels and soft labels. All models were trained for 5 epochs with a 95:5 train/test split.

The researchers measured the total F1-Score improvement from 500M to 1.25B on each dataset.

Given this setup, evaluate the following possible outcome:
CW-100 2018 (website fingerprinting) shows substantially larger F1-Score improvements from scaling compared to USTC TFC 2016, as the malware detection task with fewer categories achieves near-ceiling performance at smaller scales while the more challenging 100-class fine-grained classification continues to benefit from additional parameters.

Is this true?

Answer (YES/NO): YES